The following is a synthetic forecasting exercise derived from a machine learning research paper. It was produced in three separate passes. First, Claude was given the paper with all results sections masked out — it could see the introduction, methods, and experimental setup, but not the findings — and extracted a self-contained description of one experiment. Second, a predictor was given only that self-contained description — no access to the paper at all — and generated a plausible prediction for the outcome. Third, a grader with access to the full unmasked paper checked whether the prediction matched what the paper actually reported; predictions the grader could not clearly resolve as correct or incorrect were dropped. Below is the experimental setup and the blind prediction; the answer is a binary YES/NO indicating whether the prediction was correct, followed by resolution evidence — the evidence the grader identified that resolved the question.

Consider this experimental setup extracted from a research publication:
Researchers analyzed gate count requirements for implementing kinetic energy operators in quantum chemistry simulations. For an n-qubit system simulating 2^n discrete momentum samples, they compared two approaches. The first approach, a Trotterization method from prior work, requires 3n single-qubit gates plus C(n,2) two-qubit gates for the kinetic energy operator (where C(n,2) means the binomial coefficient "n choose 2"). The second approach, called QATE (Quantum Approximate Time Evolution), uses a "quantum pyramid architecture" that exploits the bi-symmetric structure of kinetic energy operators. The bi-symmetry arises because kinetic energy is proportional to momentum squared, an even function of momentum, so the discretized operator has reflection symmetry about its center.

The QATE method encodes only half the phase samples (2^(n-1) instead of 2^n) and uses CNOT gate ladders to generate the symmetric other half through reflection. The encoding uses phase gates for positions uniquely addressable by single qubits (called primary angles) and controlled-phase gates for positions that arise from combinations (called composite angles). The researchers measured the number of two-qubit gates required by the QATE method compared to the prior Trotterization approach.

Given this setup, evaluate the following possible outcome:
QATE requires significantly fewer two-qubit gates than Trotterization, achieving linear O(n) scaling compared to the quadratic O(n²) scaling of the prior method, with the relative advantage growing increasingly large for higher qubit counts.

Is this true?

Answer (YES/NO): NO